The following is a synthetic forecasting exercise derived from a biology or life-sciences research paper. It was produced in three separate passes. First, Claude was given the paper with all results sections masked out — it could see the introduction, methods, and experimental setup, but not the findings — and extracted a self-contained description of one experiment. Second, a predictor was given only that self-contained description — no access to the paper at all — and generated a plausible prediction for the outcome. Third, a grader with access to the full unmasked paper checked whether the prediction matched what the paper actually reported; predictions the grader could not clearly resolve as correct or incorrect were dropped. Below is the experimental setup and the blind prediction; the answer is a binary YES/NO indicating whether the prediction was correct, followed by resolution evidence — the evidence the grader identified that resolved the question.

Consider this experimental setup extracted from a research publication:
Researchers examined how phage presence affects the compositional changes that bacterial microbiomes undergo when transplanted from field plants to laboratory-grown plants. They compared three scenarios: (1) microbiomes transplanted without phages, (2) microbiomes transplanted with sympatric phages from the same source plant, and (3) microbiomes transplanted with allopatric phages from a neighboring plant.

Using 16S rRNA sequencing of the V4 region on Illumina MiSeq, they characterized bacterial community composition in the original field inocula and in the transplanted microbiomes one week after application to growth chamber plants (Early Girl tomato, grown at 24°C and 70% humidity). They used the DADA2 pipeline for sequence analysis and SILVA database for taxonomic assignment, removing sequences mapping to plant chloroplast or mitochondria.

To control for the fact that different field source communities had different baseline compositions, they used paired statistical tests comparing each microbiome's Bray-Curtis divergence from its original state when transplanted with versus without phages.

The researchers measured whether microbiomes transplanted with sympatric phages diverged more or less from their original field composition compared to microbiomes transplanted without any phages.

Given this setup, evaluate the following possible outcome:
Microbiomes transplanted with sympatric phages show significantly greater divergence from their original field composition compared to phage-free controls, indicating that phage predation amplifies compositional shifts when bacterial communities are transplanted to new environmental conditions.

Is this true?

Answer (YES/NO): YES